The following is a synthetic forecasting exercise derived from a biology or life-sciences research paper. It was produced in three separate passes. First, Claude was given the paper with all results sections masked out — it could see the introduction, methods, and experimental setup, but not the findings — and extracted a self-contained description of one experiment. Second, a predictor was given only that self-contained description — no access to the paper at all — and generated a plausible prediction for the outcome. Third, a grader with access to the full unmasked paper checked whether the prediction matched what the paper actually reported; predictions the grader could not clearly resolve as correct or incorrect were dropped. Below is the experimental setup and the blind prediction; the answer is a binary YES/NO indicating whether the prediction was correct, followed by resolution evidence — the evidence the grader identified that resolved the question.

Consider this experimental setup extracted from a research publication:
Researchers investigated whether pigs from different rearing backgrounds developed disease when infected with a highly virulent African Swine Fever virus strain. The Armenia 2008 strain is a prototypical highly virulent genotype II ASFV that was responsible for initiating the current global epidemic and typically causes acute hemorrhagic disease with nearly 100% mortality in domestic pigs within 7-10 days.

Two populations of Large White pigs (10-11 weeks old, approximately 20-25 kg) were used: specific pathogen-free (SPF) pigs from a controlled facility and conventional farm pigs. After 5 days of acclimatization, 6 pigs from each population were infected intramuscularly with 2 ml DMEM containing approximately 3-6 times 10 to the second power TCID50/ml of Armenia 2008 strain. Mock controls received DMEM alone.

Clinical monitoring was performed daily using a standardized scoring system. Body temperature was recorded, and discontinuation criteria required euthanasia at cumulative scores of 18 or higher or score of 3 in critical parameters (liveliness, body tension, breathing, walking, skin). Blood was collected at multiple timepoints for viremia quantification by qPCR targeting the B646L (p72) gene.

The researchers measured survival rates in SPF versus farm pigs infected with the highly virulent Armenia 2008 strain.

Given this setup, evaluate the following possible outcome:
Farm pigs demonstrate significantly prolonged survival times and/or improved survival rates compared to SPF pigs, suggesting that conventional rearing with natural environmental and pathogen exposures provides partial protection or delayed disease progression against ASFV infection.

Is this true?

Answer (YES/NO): NO